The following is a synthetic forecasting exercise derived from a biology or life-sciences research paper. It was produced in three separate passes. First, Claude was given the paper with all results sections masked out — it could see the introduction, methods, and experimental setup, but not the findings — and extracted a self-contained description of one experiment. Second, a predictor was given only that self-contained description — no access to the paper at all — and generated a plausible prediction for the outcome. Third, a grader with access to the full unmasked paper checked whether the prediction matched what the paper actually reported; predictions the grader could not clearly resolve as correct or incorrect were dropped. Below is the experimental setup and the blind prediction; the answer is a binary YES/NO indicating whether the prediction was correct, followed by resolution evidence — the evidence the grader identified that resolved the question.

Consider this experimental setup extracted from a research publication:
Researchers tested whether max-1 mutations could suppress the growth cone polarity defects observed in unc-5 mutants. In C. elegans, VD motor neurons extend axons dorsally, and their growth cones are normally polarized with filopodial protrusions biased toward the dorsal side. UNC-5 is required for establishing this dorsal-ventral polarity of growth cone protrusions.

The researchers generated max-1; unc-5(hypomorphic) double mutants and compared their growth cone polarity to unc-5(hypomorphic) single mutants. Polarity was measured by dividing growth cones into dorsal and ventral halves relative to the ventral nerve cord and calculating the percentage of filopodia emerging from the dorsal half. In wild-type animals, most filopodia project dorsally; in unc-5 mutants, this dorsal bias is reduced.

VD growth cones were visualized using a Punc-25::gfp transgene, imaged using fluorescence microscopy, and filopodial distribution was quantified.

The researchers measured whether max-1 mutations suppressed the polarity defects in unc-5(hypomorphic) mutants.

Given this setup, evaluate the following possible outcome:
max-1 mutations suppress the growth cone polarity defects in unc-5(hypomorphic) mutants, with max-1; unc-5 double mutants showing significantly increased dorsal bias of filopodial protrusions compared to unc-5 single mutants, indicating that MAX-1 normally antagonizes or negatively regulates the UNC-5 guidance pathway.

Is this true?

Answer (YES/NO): NO